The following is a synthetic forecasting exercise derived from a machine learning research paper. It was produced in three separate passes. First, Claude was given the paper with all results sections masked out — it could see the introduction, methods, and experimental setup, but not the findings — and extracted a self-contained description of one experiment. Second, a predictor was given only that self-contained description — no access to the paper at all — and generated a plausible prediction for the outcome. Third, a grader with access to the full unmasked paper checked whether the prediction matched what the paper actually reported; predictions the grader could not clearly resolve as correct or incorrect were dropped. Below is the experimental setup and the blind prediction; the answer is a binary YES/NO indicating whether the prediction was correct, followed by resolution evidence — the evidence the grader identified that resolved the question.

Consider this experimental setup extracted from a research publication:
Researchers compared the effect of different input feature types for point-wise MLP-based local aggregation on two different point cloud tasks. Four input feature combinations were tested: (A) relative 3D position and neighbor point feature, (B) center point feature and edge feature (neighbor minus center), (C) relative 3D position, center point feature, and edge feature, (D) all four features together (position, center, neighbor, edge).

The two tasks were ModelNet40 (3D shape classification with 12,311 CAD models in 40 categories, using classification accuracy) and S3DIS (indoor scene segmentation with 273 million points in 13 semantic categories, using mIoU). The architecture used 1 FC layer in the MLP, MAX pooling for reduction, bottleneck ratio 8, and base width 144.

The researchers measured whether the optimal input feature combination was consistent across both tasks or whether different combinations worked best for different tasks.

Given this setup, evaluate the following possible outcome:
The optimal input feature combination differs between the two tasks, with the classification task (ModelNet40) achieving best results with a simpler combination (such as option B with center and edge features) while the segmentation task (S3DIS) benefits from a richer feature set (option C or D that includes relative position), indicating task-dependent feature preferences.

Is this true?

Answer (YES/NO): NO